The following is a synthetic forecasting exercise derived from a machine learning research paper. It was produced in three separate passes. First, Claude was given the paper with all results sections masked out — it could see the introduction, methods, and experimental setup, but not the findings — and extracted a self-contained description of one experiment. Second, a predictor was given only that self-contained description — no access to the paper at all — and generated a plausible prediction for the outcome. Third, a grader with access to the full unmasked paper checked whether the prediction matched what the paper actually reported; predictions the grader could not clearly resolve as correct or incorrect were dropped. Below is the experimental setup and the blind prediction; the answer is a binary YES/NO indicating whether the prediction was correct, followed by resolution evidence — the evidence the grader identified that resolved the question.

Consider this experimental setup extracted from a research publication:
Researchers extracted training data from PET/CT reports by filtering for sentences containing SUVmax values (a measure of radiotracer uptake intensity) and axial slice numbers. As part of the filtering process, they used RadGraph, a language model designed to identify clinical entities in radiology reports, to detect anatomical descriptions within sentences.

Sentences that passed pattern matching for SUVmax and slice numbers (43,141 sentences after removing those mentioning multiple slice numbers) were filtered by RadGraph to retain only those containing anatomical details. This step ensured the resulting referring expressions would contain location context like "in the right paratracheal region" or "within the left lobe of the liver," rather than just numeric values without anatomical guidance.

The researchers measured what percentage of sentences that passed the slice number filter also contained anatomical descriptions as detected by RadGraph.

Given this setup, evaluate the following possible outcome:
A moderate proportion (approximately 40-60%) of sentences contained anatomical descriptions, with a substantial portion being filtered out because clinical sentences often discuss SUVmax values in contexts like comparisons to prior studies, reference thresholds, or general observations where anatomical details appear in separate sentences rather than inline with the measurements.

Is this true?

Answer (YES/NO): NO